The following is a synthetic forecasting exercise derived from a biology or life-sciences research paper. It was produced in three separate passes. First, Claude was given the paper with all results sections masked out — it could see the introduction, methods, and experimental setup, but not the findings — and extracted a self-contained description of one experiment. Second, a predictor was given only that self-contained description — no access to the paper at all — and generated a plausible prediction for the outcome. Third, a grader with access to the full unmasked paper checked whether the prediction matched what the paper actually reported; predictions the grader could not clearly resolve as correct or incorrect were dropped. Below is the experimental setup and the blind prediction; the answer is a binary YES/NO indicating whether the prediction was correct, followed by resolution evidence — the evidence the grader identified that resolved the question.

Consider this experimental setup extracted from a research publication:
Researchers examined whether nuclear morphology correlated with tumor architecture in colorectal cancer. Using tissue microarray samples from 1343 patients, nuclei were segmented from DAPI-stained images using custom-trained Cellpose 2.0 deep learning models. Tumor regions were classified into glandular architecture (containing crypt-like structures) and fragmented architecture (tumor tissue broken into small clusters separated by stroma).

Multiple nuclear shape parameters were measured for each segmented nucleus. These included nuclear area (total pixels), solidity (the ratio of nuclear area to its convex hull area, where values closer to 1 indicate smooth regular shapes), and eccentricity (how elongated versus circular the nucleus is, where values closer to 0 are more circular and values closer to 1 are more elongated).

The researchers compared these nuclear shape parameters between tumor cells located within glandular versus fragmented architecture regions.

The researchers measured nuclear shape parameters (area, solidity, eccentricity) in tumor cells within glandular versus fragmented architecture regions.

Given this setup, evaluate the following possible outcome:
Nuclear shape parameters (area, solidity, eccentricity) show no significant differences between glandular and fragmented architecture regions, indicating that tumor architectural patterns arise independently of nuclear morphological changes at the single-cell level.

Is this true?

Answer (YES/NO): NO